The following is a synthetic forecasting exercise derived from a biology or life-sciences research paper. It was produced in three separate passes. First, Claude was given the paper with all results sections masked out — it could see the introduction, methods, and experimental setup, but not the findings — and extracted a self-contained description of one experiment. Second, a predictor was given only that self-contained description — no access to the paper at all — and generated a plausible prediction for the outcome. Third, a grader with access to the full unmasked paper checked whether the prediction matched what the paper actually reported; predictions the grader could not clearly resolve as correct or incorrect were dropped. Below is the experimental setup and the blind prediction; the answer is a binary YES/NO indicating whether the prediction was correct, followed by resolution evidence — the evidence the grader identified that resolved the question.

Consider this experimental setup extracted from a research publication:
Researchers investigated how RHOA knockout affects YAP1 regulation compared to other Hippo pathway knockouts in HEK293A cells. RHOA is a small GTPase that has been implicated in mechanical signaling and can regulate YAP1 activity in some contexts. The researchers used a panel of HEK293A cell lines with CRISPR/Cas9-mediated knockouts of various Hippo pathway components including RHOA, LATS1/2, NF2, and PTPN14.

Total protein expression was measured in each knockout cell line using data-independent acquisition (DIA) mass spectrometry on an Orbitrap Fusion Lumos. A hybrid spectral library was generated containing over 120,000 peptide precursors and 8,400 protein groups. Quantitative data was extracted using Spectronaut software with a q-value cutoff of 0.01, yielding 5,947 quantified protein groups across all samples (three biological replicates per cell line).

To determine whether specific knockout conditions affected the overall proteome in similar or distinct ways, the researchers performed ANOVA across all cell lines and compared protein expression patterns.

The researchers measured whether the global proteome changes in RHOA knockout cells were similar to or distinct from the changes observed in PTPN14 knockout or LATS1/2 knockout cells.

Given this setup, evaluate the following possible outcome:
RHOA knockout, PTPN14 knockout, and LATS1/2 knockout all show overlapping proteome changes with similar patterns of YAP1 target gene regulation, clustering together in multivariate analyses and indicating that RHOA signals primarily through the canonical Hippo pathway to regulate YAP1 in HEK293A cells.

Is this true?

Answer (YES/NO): NO